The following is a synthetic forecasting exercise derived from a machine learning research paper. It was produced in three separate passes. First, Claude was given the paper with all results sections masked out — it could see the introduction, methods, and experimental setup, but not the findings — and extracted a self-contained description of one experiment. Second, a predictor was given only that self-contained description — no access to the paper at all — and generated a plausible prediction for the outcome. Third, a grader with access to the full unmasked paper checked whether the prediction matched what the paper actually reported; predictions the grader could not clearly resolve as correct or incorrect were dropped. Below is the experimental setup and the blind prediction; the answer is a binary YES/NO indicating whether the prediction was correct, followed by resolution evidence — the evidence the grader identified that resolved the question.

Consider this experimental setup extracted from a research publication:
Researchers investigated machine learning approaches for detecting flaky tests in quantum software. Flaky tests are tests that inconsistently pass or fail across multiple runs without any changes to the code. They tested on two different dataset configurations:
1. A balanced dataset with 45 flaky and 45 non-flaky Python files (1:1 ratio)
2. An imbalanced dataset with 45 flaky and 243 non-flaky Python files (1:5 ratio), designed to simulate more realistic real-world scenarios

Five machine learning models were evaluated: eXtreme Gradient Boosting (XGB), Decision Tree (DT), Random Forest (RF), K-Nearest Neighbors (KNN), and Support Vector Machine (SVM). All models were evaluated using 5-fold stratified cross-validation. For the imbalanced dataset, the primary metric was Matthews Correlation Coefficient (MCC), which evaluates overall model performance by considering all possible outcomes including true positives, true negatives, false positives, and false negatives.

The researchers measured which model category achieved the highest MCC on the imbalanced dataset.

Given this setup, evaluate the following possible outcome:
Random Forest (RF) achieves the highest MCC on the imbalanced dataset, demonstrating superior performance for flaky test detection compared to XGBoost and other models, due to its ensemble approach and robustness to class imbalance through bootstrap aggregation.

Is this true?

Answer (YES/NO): NO